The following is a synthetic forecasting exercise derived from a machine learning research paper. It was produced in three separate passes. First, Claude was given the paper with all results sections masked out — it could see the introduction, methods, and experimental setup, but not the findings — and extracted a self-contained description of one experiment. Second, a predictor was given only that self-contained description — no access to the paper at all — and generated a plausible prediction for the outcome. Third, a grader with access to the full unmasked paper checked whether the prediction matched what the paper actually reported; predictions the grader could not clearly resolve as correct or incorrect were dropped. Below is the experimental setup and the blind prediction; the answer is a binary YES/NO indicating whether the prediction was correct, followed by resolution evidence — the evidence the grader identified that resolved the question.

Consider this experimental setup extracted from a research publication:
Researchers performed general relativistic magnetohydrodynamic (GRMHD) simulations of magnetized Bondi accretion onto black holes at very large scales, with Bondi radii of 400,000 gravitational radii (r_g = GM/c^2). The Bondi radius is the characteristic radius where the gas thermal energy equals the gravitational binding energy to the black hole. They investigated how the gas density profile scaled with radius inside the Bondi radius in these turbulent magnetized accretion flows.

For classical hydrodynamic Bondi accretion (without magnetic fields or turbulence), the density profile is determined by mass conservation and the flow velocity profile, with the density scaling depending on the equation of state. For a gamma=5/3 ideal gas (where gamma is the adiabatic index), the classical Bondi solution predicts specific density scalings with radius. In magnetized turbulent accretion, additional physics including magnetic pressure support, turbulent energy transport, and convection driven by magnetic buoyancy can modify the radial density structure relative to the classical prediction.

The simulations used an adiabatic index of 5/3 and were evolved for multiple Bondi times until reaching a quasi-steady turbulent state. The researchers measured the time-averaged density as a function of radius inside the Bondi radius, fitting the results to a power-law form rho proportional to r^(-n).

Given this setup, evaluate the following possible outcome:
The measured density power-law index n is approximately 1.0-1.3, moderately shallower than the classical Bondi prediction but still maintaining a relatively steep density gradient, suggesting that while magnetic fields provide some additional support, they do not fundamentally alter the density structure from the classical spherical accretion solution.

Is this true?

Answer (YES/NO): NO